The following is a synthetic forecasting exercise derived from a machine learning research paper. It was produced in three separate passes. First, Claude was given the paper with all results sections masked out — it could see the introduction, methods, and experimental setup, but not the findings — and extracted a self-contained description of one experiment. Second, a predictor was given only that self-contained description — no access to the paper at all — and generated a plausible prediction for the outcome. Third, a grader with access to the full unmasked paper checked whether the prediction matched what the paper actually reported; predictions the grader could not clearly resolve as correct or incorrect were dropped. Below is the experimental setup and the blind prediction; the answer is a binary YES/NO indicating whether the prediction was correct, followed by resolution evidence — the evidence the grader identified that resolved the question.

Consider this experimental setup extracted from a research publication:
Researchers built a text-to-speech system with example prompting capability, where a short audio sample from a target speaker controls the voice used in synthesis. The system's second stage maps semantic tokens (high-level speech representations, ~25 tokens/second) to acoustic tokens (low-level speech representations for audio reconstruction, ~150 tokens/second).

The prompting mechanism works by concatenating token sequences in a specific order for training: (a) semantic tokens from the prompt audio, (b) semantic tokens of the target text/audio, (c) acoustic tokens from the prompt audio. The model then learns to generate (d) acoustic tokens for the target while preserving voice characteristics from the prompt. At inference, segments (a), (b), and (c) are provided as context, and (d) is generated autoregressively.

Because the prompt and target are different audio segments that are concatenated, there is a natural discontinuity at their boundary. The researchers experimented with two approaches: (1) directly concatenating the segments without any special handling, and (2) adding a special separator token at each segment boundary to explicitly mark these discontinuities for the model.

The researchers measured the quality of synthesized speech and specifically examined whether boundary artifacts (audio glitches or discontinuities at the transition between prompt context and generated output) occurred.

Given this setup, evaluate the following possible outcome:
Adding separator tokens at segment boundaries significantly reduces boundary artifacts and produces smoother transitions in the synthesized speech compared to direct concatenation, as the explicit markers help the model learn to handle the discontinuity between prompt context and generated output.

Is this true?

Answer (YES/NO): YES